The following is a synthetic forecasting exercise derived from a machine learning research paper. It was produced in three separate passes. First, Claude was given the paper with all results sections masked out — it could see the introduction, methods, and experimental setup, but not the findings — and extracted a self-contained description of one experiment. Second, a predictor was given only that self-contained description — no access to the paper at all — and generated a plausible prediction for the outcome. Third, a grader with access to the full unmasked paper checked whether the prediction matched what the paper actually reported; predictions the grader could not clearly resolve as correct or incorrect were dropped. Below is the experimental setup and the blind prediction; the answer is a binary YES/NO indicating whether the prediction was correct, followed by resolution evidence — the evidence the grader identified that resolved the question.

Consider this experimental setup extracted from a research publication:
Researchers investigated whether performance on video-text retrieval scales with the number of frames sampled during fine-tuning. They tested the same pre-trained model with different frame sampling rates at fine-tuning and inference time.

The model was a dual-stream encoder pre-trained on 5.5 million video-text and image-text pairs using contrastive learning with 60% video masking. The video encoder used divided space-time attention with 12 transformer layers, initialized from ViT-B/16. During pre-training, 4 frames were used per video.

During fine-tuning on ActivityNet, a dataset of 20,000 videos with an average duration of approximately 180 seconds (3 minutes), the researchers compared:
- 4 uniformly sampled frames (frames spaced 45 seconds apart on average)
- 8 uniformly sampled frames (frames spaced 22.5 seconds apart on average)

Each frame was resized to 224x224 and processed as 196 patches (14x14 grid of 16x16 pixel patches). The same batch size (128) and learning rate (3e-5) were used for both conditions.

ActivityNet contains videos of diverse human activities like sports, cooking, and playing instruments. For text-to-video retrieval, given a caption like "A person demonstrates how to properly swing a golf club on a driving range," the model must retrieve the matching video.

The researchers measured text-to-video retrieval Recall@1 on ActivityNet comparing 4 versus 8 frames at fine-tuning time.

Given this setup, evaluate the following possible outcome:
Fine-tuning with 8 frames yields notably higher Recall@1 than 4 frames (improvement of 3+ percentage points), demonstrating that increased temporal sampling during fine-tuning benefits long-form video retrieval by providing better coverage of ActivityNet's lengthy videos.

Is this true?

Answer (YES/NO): YES